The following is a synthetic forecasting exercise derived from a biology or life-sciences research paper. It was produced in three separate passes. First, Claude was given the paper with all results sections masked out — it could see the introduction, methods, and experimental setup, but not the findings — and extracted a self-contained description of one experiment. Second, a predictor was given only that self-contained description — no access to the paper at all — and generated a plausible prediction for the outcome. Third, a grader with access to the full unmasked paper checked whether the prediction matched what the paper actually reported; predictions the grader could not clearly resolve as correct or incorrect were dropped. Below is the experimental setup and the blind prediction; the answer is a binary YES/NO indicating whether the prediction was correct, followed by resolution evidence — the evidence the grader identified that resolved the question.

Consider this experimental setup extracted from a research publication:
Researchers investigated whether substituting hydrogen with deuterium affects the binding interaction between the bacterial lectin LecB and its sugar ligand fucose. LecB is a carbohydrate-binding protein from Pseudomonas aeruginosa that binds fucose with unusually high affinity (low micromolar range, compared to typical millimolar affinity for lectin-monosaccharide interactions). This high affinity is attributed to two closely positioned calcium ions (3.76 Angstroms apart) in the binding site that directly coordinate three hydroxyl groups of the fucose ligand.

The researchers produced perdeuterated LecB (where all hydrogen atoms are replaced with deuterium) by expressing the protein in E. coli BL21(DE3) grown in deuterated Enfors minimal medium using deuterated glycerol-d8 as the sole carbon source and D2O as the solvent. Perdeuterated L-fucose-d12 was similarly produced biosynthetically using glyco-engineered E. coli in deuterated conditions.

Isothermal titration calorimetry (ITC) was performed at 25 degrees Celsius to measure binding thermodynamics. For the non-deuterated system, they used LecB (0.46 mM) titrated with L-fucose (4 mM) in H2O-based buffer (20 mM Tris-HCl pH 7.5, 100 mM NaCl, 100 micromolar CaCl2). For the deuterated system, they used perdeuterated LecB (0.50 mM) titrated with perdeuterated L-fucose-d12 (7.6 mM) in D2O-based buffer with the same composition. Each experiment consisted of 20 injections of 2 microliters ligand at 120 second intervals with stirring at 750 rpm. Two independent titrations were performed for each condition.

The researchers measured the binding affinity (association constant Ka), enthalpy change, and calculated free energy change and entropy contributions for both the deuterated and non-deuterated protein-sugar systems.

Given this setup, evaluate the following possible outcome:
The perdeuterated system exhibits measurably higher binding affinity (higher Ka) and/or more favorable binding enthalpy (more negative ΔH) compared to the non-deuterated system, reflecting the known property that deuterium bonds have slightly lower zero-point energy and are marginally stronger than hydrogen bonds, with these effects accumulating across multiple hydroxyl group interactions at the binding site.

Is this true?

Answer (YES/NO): NO